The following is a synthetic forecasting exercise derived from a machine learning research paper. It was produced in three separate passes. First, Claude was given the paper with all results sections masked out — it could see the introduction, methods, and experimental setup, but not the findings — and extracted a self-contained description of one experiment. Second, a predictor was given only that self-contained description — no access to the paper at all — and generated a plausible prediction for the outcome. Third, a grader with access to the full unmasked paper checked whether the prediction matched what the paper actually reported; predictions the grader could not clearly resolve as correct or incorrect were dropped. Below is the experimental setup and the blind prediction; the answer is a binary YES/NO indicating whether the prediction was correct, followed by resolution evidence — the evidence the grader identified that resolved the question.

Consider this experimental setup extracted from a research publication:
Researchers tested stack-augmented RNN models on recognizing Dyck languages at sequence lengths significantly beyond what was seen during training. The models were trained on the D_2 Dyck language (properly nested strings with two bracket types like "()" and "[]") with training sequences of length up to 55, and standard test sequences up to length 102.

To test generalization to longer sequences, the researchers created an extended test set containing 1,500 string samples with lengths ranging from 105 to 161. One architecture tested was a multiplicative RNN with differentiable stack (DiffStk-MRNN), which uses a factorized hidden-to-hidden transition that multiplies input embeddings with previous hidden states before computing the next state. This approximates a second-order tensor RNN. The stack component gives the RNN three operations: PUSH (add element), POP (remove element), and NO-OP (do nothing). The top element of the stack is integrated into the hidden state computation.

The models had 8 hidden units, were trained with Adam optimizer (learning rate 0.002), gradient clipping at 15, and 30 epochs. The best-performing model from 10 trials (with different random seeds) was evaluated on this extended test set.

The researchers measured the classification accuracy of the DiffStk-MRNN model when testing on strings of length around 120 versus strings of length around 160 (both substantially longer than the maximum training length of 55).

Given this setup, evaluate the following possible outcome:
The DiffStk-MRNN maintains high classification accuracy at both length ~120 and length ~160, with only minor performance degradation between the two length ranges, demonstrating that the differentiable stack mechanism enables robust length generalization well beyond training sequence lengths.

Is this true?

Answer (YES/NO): YES